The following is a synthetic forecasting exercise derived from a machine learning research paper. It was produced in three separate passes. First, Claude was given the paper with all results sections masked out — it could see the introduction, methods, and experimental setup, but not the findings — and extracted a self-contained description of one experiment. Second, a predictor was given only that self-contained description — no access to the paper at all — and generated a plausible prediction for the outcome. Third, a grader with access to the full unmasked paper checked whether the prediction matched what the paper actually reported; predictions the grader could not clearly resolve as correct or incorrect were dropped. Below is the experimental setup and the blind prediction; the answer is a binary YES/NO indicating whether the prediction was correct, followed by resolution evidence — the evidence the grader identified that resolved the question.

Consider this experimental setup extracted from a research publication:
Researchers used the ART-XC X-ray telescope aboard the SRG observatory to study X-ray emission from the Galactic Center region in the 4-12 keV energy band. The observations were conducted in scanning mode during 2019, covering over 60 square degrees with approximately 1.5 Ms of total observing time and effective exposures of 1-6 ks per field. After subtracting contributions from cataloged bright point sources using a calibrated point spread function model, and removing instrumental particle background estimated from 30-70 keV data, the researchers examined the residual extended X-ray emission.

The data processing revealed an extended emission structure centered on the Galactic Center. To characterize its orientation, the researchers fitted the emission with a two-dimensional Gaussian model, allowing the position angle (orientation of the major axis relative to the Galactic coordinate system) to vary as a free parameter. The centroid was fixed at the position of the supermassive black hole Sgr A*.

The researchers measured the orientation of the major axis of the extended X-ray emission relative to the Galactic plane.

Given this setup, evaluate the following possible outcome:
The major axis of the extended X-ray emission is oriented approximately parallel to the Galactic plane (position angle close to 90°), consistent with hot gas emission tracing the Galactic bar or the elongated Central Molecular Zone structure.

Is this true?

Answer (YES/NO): YES